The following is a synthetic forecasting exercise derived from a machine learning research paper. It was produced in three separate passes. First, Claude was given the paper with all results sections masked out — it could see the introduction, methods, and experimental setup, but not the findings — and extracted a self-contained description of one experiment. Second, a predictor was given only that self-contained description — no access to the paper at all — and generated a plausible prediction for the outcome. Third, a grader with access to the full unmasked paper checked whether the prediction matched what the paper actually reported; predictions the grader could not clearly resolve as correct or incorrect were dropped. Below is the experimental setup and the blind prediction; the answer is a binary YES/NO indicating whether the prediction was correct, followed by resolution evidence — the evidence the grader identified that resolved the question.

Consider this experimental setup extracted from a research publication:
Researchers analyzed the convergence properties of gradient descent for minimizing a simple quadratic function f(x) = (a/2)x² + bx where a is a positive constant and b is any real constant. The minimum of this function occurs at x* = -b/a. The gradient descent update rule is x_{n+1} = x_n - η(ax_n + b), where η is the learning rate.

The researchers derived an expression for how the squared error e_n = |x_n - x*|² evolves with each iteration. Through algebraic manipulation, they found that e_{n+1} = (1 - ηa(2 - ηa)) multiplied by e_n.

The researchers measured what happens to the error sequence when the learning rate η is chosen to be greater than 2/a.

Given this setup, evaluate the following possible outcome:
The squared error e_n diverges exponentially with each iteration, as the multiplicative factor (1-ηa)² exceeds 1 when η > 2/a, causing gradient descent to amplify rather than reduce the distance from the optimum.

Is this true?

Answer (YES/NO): YES